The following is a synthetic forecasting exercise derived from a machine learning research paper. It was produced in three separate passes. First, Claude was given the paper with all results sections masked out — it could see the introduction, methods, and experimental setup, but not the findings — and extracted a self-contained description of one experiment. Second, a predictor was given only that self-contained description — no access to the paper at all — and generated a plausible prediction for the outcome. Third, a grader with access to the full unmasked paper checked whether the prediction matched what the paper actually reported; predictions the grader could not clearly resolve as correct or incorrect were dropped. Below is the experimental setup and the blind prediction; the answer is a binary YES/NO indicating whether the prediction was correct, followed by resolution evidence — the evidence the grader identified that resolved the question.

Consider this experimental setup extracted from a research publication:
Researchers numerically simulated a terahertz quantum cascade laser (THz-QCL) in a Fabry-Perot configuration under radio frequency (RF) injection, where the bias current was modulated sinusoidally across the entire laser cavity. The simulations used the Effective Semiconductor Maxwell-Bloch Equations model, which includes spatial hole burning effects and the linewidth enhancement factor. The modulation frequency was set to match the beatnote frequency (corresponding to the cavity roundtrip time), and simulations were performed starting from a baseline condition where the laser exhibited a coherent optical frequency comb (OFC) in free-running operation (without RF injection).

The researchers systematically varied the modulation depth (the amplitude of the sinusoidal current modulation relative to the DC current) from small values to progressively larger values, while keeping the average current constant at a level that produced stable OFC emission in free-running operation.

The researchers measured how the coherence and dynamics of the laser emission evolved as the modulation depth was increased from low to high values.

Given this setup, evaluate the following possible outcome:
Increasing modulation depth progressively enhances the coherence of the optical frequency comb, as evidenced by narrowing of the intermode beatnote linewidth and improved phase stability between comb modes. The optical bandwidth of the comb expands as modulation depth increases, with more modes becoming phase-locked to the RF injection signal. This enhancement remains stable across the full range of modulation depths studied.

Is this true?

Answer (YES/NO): NO